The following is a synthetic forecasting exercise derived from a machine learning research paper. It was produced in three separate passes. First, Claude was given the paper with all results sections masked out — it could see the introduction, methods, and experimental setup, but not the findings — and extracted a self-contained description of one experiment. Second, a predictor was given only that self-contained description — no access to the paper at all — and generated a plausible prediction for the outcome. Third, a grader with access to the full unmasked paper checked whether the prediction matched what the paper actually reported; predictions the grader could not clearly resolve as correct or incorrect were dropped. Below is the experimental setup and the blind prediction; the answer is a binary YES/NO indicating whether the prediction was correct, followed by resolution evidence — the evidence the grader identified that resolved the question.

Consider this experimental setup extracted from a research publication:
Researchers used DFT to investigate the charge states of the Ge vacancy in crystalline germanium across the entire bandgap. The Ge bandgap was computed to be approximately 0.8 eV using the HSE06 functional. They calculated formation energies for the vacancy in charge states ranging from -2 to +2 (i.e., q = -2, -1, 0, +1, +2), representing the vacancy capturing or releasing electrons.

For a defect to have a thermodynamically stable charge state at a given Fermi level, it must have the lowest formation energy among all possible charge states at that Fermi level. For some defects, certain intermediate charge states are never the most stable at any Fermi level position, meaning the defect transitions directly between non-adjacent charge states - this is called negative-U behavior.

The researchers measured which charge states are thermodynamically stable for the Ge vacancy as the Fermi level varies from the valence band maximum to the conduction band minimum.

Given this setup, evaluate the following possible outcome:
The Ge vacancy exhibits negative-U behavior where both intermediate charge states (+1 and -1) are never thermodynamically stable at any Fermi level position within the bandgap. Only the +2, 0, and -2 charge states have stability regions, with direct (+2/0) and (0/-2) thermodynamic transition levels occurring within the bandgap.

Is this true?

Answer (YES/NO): NO